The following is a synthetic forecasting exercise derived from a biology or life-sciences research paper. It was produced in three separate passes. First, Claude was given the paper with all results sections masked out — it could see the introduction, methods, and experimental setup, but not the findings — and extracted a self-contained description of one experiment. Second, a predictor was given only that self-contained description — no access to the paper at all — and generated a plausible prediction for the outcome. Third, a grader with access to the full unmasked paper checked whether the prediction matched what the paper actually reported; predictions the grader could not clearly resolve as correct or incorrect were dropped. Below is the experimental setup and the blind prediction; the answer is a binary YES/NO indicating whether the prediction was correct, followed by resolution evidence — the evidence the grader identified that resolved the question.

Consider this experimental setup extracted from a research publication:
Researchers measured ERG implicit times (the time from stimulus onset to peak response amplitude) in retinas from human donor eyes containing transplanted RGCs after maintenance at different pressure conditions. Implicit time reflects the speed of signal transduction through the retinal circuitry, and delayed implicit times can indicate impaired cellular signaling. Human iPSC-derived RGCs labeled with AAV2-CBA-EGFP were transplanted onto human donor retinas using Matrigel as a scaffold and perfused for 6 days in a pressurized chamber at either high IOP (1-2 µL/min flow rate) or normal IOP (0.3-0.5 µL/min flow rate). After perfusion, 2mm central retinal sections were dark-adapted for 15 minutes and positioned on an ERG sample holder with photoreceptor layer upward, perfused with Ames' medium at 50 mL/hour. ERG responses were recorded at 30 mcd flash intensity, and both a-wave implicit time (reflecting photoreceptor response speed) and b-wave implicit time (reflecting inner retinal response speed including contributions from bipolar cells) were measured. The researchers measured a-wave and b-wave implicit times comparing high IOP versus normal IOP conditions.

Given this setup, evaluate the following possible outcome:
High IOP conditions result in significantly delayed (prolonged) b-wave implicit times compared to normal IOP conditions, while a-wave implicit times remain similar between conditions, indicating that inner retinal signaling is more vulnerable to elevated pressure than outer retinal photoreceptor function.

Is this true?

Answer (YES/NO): NO